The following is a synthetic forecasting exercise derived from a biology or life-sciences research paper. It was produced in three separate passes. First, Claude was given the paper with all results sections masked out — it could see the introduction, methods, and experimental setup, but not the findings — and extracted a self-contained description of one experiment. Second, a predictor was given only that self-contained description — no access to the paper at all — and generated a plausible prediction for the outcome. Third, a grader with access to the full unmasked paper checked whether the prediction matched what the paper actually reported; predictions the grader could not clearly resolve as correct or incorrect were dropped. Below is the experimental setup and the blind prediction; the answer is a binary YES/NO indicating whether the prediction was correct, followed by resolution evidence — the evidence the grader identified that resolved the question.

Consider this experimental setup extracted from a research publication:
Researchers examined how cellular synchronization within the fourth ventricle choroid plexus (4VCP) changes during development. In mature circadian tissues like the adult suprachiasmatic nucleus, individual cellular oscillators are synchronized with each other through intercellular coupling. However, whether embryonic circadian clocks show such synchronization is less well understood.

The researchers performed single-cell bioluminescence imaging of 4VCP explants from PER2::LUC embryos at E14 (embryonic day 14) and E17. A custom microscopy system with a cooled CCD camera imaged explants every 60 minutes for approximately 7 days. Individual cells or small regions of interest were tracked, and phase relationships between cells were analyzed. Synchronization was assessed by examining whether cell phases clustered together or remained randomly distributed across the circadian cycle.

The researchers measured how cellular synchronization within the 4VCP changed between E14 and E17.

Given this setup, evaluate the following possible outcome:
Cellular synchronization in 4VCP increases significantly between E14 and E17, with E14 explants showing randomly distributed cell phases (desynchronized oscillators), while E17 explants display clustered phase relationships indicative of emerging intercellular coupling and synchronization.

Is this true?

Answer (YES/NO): YES